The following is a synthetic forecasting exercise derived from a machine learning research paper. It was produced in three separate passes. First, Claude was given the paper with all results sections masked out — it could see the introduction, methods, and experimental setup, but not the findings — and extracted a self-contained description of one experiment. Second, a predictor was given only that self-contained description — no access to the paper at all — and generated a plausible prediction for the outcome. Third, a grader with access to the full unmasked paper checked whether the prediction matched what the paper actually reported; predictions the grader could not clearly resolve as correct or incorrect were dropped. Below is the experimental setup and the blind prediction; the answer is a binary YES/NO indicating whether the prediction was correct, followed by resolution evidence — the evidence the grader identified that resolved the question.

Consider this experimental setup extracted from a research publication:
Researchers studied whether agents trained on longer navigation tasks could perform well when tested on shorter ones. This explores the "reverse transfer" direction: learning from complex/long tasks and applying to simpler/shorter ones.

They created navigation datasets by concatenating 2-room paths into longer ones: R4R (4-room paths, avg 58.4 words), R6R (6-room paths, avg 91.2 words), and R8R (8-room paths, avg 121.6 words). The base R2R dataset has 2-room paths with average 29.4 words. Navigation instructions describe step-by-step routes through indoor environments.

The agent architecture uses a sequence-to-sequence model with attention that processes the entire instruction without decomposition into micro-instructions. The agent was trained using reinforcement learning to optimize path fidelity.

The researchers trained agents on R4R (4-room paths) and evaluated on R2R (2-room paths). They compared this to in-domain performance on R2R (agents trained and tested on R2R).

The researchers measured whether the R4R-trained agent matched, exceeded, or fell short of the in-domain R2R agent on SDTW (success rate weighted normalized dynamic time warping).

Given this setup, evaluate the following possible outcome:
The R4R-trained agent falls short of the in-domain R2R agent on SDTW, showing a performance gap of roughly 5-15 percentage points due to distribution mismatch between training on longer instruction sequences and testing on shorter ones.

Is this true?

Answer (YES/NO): YES